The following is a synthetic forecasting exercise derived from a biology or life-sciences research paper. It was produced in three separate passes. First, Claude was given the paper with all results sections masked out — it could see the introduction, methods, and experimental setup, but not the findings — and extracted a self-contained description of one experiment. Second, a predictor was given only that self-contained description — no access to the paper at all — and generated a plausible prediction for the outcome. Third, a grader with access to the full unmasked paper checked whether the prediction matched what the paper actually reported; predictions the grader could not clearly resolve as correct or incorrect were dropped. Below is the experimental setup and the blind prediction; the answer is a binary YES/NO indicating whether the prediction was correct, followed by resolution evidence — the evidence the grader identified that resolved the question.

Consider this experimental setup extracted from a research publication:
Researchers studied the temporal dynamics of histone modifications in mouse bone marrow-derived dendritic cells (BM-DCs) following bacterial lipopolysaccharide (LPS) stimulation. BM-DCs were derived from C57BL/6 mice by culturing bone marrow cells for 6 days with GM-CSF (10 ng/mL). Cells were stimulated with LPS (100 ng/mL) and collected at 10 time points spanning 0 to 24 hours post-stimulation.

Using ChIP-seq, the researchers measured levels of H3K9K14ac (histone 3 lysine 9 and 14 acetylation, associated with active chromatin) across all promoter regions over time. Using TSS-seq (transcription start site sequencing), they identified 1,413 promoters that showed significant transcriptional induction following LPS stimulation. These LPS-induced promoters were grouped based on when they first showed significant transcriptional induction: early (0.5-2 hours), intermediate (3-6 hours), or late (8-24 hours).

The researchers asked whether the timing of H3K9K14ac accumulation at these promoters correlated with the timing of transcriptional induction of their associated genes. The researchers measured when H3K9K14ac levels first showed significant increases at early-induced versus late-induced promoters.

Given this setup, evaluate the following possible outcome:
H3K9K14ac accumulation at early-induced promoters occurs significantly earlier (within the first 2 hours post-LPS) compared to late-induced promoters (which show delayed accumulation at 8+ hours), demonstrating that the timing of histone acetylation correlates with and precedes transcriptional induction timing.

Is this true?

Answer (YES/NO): NO